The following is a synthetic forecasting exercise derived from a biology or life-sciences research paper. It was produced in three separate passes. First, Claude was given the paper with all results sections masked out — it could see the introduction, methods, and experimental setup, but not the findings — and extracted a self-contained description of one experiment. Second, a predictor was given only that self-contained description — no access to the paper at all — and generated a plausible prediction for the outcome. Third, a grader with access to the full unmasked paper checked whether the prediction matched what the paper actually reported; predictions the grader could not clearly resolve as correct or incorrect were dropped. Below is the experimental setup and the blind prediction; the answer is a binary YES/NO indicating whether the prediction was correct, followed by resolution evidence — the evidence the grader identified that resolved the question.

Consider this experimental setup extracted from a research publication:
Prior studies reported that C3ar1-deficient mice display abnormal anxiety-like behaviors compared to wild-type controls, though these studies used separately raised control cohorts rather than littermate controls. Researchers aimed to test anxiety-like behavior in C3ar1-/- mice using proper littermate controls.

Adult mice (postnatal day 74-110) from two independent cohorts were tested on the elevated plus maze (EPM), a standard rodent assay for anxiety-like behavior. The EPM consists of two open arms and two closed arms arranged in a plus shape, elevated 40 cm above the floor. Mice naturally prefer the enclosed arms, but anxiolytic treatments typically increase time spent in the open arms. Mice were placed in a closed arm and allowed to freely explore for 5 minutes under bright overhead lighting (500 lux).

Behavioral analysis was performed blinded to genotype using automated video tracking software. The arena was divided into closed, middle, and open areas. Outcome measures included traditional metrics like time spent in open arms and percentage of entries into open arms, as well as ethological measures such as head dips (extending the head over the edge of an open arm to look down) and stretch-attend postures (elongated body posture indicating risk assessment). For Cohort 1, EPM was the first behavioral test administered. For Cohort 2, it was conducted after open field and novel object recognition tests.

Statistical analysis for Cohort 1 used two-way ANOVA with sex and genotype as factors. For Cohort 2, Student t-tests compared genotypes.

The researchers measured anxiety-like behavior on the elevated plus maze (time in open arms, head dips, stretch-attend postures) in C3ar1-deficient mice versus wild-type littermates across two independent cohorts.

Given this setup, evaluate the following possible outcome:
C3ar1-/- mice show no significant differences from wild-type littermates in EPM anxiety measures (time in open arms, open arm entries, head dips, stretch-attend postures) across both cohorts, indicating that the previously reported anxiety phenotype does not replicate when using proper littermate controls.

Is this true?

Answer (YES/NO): YES